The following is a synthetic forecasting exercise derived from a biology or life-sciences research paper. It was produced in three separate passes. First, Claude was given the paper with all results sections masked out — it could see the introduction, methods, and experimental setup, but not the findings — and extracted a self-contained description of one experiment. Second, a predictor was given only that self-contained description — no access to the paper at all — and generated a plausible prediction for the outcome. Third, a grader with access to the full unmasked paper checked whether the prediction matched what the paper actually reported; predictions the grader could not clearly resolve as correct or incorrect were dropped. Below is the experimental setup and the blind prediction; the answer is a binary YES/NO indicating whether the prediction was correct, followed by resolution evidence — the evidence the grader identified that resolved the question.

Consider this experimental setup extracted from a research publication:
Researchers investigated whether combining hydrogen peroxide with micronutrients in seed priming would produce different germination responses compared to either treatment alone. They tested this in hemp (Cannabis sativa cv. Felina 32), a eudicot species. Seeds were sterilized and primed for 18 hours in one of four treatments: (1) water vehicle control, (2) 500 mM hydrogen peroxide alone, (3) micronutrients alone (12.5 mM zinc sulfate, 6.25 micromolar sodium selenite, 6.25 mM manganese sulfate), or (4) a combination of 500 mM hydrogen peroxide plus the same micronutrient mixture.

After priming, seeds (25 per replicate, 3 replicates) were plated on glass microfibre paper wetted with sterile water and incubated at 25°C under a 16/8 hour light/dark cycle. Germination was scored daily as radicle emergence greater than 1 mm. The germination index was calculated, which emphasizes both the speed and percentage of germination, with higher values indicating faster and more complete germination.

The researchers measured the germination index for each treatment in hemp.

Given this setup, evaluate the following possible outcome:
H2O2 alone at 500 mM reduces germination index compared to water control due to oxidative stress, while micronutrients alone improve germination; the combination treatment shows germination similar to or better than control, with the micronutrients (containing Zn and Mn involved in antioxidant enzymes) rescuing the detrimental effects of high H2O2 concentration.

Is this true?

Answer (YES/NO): NO